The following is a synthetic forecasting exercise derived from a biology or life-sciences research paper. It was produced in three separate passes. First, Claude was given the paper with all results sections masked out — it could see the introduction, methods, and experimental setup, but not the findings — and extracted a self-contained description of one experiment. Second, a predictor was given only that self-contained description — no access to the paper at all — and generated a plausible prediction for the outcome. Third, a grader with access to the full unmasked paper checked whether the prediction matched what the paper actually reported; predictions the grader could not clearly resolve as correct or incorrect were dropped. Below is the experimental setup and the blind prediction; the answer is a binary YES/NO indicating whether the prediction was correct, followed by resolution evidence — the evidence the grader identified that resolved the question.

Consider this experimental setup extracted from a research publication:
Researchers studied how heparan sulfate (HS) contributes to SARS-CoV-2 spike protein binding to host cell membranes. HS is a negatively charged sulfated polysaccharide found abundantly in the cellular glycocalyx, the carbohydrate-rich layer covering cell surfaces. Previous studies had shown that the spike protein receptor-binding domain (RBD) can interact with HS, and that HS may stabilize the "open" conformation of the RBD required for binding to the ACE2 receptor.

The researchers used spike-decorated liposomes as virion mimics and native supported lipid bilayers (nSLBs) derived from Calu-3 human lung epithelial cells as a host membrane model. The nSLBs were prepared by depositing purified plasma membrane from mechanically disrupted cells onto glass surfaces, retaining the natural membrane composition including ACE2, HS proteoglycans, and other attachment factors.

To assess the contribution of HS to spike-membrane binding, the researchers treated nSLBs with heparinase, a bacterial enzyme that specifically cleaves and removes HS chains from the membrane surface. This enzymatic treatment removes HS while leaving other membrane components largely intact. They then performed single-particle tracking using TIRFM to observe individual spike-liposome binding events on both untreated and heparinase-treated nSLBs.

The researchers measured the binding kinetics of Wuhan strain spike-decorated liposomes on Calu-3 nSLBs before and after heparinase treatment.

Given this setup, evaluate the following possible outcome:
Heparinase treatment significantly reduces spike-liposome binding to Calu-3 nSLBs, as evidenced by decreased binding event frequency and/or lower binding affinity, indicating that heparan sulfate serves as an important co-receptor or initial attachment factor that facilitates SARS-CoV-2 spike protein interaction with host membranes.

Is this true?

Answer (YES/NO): NO